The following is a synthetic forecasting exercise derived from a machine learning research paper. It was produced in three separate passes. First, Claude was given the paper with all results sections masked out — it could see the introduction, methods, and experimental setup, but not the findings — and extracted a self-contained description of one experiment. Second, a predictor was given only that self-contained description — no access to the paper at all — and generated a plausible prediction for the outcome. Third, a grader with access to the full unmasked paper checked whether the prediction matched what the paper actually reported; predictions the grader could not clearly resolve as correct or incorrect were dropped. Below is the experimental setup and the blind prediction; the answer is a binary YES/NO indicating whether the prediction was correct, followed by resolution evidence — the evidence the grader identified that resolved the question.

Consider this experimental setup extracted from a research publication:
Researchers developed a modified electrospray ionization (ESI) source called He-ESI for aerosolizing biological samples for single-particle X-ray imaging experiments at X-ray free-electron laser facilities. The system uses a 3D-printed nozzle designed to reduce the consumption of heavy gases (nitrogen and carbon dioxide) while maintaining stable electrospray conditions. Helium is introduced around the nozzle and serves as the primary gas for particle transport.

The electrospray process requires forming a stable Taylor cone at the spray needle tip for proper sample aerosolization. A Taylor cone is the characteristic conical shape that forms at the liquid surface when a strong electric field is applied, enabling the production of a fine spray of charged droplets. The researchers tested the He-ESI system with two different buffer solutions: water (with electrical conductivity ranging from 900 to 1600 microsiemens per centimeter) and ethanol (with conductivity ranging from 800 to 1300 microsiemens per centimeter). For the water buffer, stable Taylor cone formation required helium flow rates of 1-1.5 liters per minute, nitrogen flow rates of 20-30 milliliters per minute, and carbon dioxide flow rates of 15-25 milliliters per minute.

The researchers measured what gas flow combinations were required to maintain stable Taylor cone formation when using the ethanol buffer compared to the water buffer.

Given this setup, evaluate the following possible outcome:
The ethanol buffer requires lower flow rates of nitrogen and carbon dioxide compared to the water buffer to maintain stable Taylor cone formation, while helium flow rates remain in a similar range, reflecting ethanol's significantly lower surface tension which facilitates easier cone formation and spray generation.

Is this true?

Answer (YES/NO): YES